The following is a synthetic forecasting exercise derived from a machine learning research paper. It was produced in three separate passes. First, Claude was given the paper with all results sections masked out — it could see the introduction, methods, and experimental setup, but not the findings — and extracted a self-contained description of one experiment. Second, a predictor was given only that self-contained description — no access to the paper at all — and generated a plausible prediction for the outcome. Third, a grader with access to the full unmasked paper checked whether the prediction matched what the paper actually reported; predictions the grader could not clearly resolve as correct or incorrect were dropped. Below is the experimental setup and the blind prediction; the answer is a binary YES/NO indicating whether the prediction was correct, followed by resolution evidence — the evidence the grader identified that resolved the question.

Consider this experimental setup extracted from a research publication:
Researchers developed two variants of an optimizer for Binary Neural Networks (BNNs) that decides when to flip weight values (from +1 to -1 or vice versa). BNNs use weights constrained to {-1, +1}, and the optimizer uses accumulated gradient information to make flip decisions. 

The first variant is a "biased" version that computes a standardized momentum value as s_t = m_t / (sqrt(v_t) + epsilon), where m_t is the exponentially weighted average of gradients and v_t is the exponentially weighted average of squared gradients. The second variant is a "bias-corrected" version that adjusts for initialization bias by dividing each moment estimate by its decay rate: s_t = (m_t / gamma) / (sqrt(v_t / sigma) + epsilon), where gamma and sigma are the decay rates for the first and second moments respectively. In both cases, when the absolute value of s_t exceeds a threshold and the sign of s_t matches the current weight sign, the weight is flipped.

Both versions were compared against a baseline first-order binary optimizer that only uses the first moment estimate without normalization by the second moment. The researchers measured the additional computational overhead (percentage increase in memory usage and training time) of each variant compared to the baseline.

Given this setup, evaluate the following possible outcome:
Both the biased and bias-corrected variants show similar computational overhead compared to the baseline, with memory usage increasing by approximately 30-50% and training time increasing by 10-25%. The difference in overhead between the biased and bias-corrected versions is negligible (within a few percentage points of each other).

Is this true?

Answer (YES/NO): NO